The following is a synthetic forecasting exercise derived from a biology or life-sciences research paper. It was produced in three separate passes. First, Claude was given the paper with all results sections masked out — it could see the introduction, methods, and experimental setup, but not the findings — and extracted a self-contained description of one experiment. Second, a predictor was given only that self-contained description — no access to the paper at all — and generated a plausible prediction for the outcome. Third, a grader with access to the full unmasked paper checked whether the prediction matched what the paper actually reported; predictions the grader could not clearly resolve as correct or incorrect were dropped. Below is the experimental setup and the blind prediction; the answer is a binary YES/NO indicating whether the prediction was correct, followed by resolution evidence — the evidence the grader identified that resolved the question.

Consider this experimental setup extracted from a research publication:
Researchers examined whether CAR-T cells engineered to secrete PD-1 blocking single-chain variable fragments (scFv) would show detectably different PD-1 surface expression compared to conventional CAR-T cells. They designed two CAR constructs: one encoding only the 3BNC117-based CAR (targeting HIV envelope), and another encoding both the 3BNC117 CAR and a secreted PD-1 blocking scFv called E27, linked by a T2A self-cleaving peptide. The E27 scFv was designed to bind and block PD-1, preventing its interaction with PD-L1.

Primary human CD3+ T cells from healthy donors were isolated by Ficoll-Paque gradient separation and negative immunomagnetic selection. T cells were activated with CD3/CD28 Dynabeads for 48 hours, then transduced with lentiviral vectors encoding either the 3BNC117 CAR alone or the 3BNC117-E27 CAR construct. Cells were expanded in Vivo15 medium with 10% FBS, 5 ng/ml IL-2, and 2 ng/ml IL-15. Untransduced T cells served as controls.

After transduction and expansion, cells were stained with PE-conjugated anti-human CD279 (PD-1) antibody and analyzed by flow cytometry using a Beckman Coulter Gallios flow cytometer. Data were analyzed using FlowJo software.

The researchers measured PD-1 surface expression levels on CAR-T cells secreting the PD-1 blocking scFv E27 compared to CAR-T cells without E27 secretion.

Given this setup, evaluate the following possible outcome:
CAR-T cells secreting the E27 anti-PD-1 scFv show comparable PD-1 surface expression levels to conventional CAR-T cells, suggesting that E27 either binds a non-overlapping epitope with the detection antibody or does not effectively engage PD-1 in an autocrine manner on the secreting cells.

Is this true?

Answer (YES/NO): NO